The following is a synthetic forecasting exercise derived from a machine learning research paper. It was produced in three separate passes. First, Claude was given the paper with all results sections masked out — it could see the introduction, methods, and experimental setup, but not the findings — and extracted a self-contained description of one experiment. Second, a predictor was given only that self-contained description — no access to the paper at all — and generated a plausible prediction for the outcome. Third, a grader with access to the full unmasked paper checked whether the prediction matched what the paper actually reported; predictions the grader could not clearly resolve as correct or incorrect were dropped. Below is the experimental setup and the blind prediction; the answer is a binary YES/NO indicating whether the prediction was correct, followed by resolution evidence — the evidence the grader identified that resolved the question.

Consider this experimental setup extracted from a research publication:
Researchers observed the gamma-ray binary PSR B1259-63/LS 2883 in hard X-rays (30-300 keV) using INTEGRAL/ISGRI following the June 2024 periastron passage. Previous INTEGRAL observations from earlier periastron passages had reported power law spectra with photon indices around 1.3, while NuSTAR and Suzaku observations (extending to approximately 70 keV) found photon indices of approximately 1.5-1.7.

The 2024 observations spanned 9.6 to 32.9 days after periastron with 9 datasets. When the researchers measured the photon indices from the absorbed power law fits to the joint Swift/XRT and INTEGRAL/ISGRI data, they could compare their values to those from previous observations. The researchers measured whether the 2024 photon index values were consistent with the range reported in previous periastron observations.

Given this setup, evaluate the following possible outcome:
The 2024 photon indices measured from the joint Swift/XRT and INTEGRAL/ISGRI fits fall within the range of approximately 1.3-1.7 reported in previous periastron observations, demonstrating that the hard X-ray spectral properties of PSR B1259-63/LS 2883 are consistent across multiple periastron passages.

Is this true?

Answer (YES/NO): YES